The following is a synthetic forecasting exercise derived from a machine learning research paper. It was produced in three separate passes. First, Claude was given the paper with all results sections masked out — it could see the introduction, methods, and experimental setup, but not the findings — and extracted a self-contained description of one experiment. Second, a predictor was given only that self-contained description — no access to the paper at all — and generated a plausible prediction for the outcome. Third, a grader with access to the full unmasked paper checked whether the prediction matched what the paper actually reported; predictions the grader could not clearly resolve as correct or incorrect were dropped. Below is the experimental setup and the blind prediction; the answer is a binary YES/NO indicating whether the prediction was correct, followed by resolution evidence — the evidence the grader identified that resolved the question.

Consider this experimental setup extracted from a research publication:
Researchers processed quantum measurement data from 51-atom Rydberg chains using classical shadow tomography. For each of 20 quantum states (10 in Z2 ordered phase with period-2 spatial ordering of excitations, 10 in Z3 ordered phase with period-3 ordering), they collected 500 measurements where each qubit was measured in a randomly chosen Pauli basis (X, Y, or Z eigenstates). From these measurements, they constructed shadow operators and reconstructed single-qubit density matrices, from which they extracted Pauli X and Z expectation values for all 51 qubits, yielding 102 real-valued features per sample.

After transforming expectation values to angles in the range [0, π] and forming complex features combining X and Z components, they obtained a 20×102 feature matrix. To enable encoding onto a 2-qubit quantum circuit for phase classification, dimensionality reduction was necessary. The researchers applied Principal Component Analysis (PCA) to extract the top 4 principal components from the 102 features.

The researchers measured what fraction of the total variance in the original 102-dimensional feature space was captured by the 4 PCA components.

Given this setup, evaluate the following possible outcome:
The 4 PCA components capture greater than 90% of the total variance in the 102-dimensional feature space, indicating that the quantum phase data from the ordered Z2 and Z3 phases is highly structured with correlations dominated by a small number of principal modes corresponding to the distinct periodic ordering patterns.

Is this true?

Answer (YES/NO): YES